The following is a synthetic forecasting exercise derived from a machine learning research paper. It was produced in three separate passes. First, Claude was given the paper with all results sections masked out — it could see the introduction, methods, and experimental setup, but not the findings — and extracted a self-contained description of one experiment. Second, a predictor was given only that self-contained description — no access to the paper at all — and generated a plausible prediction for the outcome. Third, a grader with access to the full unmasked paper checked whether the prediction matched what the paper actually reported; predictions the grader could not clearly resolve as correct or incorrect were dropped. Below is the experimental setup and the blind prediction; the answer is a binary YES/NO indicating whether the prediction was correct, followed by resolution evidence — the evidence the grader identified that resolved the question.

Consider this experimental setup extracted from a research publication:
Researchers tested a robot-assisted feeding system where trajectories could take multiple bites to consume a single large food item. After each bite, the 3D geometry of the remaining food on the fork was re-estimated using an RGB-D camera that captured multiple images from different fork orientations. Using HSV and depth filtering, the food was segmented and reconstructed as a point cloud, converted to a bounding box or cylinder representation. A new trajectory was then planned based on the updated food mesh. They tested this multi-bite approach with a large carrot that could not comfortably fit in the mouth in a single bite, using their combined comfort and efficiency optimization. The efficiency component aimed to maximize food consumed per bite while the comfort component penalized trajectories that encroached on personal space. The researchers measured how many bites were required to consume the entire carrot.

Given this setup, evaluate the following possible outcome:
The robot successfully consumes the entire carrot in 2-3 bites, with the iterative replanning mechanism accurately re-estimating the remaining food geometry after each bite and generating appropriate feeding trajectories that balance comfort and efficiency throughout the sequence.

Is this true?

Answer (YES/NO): YES